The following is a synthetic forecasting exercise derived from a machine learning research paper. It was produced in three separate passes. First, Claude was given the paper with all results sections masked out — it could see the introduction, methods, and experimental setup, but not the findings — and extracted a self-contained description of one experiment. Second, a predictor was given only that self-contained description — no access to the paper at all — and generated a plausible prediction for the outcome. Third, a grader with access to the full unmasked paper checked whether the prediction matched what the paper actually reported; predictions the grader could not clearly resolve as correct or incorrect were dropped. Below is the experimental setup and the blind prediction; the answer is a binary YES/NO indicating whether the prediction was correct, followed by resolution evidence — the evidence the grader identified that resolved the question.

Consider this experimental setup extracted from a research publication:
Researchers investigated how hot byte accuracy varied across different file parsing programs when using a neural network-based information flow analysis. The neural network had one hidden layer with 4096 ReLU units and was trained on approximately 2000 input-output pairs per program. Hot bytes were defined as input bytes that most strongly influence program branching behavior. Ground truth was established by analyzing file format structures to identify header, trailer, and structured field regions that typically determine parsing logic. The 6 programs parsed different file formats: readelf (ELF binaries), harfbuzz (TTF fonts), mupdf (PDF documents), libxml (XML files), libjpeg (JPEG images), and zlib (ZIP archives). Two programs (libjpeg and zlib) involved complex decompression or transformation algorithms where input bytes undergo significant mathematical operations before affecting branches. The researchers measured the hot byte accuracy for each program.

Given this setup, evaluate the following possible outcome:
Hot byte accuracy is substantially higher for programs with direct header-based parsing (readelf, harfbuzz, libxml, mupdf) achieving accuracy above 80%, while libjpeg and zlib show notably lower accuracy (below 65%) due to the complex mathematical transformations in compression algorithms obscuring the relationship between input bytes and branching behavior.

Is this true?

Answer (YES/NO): NO